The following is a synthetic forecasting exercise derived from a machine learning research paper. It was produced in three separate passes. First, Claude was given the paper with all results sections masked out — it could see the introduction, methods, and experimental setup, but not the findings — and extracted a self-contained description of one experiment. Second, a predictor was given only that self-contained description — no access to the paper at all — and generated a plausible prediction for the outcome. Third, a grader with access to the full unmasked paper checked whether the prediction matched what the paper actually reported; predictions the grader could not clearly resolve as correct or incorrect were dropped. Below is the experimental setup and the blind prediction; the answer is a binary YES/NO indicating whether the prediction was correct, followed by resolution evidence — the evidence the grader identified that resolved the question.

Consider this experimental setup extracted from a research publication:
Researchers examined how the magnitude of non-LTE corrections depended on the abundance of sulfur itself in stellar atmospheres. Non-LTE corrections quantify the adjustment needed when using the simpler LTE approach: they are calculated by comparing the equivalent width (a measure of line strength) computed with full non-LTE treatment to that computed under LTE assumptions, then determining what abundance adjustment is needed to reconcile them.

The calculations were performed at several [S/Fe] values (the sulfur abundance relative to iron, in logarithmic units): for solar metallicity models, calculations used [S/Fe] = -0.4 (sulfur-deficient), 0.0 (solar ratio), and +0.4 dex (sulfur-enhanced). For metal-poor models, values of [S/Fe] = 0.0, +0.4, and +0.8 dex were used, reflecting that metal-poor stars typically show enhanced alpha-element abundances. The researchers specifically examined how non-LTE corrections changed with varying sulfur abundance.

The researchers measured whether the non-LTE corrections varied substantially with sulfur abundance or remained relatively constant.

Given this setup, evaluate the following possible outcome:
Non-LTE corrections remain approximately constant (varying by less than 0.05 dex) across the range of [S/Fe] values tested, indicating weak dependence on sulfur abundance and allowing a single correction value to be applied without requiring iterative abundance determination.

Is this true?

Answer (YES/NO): NO